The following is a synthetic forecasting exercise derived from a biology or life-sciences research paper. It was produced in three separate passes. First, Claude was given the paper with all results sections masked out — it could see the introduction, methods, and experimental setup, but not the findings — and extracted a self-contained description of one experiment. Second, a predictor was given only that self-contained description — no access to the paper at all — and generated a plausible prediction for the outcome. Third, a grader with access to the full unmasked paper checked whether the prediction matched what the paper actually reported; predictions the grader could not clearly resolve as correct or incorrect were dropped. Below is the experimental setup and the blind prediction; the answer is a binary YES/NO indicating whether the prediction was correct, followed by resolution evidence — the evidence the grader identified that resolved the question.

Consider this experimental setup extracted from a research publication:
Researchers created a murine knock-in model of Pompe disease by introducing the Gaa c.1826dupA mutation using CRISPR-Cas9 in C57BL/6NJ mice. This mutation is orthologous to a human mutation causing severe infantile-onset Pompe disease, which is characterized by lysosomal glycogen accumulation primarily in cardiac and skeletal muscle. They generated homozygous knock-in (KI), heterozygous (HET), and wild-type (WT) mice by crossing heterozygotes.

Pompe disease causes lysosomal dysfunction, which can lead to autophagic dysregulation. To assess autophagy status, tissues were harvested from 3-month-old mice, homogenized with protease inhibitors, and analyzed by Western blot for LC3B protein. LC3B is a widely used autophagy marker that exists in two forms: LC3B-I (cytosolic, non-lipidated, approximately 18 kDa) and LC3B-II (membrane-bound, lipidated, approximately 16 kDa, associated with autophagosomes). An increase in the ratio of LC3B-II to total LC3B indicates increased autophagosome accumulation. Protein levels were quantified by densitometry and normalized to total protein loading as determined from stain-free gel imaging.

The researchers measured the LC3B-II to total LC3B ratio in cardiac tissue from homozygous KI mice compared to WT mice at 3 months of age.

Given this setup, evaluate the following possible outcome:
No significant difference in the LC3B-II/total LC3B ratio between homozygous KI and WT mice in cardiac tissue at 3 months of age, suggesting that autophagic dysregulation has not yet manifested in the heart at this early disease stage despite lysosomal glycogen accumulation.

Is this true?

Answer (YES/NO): NO